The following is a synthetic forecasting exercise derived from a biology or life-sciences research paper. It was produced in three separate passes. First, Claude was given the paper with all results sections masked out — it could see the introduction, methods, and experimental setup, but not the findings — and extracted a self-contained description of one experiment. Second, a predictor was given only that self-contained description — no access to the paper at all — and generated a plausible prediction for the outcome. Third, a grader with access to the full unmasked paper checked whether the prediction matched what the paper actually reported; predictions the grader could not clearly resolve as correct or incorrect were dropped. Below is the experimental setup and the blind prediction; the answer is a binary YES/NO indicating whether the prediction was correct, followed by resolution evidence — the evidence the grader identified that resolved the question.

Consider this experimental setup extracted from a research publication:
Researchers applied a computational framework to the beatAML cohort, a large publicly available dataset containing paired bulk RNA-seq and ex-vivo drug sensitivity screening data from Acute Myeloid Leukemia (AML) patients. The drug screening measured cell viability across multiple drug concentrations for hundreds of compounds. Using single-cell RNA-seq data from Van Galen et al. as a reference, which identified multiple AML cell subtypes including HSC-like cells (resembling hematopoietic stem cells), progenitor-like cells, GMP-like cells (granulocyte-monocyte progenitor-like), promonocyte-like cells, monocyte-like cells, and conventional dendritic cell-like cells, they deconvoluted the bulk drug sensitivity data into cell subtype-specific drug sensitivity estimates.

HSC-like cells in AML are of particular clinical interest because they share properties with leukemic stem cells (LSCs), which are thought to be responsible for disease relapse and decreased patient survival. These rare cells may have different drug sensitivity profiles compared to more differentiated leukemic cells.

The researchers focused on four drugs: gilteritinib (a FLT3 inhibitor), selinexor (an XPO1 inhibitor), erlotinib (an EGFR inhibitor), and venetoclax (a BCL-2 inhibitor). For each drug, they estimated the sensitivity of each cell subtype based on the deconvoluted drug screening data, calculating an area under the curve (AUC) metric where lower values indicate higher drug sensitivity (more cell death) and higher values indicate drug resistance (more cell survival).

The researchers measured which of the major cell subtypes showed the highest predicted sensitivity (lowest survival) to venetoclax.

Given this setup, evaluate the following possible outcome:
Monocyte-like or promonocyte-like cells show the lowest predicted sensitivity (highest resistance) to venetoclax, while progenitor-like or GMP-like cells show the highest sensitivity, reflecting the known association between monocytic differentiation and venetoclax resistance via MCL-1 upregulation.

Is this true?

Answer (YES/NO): NO